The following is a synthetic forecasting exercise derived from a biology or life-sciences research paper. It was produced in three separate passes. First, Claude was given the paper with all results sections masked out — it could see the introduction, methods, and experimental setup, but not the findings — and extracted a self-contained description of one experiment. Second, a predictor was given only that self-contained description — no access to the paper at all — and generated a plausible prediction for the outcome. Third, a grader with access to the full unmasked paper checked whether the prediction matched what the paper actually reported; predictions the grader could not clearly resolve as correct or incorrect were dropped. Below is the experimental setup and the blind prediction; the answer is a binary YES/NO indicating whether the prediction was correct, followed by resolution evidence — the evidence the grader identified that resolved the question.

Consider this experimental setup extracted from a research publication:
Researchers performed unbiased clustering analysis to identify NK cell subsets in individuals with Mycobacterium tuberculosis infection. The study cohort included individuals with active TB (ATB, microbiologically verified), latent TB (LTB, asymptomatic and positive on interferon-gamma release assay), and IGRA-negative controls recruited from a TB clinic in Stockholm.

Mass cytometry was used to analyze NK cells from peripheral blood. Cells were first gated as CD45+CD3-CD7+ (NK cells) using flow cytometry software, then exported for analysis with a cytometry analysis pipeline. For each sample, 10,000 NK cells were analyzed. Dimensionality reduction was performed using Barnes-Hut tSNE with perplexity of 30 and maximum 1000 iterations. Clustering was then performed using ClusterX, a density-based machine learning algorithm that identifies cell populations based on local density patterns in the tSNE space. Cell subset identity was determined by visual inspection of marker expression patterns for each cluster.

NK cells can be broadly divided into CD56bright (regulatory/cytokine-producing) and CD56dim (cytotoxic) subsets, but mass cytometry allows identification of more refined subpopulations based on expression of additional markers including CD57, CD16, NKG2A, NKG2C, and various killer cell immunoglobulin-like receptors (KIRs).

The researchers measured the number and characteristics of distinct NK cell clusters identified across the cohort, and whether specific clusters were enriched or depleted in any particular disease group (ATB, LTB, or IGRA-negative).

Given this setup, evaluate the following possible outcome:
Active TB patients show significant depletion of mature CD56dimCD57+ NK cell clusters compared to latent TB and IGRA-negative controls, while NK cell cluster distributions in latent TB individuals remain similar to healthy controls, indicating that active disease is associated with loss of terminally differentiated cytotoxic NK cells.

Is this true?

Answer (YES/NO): NO